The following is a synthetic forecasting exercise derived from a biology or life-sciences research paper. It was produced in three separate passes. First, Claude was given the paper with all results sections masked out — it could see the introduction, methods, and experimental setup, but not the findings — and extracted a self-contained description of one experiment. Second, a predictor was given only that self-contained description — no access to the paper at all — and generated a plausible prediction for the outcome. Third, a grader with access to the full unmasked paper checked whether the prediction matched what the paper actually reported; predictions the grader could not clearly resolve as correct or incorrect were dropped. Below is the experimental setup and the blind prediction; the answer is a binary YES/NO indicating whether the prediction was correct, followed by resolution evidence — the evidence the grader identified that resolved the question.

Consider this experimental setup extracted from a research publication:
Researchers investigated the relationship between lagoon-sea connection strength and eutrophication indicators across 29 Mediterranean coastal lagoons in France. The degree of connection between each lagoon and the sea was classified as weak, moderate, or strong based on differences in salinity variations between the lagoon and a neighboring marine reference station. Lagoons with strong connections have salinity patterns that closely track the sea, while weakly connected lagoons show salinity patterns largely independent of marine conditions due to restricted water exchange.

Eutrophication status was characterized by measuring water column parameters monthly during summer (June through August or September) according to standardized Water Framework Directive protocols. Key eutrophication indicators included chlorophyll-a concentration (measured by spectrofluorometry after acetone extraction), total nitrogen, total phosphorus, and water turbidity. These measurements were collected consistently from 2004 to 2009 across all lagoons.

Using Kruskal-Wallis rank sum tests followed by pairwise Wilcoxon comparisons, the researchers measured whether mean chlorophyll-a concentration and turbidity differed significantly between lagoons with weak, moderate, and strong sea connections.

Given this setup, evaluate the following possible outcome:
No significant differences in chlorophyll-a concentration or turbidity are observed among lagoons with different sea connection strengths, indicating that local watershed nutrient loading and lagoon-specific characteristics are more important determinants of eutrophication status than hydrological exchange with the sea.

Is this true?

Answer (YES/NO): NO